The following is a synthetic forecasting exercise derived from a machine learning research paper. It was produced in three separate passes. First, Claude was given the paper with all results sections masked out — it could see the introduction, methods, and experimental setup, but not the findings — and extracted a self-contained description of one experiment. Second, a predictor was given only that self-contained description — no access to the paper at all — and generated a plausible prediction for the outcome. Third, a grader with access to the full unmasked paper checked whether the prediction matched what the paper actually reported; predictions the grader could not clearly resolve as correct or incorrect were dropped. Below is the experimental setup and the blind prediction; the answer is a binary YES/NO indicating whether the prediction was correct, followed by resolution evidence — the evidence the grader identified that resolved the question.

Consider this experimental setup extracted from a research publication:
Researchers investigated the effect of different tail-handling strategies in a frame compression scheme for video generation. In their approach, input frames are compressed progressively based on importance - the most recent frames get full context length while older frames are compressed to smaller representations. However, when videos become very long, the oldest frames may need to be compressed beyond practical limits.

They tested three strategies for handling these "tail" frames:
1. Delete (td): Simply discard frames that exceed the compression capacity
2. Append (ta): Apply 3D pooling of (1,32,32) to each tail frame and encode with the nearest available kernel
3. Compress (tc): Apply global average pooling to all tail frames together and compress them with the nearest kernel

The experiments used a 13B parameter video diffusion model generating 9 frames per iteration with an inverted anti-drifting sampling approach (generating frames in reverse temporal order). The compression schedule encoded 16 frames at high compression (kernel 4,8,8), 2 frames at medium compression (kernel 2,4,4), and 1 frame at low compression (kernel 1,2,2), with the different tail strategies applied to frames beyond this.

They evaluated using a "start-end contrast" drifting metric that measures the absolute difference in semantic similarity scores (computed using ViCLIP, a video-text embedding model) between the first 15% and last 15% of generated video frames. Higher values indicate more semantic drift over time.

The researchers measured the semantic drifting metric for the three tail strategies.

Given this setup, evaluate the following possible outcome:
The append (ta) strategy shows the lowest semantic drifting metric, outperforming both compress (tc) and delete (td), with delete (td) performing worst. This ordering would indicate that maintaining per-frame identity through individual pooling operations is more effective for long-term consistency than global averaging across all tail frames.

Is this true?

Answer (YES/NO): NO